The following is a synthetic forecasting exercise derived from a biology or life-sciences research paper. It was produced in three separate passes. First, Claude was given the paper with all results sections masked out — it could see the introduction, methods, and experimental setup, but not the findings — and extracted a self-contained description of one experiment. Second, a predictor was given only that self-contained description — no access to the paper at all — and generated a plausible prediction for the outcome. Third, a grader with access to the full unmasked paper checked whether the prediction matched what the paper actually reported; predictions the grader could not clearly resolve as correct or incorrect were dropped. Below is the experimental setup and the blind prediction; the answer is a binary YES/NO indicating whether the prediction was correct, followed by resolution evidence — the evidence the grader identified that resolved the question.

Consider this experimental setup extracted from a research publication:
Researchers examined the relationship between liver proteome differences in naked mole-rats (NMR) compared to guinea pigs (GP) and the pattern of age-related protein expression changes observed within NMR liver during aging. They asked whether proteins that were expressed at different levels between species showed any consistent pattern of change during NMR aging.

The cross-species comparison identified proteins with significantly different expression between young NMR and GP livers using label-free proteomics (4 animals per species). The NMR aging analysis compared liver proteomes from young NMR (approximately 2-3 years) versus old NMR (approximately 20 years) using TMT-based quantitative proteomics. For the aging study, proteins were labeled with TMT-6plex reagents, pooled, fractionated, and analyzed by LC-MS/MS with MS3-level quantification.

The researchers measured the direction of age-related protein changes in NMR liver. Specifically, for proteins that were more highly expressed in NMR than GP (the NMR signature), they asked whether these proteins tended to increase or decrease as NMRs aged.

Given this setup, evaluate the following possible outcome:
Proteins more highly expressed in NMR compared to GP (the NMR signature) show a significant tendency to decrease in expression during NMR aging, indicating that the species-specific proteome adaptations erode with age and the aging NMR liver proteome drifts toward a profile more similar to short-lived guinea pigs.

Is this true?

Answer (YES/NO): YES